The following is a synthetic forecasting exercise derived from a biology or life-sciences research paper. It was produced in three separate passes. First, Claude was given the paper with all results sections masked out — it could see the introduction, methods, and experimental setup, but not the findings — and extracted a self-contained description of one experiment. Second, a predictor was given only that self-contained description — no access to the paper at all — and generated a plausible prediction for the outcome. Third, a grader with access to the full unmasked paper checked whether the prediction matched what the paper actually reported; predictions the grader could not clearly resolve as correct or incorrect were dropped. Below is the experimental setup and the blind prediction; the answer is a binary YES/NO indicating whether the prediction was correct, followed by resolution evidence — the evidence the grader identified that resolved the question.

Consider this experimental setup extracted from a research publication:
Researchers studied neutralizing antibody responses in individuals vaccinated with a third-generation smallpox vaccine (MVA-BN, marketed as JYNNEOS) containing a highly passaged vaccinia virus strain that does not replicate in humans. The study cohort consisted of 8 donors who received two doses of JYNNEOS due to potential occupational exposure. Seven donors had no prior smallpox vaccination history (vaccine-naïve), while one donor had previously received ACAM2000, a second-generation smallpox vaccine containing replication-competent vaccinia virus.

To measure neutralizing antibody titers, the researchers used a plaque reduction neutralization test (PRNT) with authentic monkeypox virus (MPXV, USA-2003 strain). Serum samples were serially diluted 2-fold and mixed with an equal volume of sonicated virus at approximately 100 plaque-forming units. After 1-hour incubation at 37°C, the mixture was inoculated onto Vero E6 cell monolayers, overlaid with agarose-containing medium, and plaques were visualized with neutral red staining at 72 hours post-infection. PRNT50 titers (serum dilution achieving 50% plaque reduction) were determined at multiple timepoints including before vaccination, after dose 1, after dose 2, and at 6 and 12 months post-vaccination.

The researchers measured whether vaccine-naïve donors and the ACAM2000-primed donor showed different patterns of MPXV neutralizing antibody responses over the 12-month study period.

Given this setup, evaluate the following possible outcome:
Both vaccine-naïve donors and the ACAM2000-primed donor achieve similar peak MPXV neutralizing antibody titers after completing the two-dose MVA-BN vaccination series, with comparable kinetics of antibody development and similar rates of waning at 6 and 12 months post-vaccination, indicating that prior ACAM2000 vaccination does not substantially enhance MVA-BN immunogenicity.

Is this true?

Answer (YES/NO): NO